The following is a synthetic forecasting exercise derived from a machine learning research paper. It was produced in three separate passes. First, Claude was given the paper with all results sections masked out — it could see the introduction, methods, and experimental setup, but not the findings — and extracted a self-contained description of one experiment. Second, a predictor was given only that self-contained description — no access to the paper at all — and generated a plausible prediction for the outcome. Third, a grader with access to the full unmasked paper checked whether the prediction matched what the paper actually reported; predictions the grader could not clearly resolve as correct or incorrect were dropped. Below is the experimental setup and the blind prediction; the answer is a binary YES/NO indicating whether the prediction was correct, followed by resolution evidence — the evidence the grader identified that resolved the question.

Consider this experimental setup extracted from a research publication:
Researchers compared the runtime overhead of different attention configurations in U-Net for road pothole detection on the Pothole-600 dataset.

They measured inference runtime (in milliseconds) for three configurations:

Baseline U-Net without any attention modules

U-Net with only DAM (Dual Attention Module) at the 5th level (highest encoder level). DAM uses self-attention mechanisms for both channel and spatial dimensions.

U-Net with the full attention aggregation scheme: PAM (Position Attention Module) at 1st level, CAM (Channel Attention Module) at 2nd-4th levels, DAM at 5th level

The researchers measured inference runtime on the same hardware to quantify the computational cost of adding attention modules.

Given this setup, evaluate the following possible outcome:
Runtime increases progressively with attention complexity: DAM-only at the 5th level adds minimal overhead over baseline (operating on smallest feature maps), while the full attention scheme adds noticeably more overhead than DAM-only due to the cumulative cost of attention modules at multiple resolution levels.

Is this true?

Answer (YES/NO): NO